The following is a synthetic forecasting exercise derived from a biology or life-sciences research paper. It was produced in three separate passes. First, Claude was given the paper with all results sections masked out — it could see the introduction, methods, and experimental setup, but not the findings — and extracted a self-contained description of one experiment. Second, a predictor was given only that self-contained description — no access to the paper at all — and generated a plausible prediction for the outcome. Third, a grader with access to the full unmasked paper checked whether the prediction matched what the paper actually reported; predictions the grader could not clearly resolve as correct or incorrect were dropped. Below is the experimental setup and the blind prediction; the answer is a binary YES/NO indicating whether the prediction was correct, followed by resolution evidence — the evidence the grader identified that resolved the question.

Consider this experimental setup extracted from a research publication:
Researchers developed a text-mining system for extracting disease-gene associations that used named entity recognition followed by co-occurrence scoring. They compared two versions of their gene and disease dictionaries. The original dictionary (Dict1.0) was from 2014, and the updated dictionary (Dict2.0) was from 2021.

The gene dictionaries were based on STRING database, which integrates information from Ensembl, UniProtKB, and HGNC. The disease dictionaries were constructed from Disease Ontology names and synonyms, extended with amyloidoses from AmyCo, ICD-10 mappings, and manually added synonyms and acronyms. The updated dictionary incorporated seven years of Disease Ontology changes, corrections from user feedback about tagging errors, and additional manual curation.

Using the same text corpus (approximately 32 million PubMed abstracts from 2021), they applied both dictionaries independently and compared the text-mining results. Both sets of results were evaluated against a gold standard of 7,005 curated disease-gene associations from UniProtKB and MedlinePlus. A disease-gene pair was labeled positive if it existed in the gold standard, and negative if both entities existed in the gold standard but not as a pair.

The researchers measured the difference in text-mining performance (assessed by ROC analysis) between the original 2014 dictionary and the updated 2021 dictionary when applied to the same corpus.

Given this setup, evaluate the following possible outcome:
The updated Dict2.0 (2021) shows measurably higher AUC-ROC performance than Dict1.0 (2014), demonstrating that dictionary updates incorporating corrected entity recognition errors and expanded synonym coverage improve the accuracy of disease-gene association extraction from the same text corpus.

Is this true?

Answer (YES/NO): YES